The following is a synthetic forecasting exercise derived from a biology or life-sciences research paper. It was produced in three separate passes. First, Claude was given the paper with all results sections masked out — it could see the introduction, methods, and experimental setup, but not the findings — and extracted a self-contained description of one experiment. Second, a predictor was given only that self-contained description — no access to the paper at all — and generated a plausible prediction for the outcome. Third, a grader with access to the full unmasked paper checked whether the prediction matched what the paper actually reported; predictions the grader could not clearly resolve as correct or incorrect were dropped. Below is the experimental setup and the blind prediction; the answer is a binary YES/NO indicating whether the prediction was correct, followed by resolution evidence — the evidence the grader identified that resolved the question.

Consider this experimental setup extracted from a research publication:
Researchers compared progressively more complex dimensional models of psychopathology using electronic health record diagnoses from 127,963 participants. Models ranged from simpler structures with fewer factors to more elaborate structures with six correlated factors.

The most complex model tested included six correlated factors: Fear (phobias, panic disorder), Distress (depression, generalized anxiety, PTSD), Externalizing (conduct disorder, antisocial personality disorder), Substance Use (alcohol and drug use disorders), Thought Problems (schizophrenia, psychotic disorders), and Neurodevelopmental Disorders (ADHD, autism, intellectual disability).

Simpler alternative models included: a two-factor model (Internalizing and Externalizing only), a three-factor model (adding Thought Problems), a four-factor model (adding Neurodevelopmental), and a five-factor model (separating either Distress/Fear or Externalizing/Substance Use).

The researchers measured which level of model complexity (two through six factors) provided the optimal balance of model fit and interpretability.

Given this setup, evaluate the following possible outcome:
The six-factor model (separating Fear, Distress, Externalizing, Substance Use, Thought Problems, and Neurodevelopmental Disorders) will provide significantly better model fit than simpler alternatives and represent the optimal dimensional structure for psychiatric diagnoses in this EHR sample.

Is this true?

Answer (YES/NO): YES